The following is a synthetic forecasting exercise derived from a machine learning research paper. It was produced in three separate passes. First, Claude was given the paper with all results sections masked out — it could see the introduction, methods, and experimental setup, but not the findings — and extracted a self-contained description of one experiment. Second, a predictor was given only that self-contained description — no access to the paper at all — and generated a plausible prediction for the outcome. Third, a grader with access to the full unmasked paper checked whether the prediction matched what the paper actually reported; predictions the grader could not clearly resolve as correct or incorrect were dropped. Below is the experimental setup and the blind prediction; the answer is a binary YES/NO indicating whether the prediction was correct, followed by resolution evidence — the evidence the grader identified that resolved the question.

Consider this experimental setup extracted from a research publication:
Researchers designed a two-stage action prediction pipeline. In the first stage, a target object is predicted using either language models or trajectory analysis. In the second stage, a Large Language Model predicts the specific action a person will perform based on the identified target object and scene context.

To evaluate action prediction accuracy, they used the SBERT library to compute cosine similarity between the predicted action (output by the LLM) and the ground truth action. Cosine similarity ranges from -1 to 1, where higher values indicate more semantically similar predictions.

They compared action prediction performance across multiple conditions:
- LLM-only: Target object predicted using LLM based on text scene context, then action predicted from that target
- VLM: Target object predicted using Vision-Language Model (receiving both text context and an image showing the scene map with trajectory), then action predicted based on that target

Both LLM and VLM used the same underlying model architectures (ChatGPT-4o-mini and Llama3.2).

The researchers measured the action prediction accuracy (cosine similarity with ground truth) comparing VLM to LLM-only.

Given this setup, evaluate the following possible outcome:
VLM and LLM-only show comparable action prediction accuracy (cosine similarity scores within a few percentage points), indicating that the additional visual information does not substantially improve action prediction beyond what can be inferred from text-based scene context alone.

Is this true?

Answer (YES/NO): YES